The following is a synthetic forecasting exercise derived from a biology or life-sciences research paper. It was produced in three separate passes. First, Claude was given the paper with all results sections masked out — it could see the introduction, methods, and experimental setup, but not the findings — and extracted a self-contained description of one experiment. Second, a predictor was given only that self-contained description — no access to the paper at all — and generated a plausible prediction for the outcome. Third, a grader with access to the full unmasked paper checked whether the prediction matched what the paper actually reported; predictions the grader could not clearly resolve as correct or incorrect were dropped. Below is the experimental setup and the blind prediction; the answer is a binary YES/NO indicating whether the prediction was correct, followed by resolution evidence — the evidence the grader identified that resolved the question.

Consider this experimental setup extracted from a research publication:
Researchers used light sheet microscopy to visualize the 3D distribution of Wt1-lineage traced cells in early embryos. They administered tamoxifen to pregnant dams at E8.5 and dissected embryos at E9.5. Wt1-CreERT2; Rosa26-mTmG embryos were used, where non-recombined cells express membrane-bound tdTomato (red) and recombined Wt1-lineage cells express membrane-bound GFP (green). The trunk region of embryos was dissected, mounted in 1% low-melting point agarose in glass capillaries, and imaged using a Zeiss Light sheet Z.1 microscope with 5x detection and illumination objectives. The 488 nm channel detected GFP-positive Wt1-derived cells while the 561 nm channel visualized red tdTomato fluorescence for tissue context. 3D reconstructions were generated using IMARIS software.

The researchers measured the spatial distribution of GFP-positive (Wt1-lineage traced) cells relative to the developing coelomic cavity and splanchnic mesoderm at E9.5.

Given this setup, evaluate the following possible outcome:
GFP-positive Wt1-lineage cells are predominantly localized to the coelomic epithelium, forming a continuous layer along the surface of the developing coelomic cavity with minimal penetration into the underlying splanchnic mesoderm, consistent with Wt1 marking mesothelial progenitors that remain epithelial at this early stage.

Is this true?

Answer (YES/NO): NO